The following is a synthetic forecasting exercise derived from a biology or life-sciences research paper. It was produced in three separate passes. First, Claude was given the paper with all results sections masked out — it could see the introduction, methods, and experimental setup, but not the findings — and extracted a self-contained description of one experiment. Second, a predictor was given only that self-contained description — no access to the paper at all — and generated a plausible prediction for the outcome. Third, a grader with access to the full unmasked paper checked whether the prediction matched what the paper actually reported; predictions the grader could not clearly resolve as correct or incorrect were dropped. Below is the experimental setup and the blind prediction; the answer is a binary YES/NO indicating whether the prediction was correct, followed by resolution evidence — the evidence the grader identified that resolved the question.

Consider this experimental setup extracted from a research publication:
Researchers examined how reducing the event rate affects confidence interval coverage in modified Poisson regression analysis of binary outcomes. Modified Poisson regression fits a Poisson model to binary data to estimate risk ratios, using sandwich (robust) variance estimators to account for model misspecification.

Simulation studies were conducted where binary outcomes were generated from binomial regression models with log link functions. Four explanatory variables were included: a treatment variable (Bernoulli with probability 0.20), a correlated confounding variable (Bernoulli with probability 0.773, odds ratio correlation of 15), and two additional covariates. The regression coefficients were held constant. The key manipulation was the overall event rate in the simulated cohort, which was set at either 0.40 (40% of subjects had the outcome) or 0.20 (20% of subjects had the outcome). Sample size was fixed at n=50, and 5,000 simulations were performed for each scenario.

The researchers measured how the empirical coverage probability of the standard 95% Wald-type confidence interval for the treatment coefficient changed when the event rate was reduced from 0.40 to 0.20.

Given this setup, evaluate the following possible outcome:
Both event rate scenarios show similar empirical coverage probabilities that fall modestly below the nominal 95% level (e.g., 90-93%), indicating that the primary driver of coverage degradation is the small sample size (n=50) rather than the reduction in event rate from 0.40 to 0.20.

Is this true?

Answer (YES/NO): NO